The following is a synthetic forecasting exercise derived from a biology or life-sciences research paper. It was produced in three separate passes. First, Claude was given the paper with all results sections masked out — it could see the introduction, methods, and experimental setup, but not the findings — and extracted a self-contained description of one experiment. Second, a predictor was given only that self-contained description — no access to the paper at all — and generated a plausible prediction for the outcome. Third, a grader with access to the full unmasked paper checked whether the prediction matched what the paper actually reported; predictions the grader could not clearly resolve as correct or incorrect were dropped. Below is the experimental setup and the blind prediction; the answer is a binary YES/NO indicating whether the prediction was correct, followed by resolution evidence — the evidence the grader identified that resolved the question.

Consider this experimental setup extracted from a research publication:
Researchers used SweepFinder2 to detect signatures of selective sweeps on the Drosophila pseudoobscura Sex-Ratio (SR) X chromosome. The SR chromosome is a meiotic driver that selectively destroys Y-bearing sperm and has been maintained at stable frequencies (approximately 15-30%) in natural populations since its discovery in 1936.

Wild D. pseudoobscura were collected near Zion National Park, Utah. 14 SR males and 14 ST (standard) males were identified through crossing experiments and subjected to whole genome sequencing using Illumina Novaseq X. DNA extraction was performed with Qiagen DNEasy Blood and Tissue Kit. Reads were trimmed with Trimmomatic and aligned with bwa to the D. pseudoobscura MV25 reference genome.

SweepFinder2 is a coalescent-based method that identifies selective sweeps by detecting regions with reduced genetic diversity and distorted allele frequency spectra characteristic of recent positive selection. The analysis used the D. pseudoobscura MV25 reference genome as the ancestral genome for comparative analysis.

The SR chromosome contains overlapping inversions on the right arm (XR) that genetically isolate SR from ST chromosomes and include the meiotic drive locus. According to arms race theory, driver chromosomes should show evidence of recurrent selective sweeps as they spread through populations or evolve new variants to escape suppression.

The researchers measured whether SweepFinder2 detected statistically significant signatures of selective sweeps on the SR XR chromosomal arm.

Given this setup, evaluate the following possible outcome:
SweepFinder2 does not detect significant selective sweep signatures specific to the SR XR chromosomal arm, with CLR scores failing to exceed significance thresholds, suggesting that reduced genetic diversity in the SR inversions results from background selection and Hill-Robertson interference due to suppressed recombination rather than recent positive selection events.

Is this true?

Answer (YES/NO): NO